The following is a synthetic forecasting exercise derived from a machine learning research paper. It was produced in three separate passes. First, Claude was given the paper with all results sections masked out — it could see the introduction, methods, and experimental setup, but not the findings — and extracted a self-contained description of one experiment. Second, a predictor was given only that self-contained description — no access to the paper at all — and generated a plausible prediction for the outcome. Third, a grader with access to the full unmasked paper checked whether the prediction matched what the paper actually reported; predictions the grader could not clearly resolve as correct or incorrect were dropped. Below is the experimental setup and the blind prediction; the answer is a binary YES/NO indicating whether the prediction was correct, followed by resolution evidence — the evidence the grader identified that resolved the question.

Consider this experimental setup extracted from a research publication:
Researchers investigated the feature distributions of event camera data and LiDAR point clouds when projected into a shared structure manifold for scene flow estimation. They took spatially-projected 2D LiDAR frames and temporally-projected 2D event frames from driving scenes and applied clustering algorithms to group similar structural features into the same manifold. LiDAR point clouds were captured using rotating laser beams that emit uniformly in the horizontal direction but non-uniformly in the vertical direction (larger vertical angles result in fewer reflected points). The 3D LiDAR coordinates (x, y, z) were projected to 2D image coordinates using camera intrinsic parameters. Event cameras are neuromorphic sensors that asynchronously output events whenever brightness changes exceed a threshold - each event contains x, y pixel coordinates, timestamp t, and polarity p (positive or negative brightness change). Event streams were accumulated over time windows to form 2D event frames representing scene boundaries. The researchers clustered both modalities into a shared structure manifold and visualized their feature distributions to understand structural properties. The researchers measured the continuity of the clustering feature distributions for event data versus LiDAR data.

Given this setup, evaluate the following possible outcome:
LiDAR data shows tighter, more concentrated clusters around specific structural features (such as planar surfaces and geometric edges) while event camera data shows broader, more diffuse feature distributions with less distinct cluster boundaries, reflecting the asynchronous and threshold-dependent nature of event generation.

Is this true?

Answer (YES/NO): NO